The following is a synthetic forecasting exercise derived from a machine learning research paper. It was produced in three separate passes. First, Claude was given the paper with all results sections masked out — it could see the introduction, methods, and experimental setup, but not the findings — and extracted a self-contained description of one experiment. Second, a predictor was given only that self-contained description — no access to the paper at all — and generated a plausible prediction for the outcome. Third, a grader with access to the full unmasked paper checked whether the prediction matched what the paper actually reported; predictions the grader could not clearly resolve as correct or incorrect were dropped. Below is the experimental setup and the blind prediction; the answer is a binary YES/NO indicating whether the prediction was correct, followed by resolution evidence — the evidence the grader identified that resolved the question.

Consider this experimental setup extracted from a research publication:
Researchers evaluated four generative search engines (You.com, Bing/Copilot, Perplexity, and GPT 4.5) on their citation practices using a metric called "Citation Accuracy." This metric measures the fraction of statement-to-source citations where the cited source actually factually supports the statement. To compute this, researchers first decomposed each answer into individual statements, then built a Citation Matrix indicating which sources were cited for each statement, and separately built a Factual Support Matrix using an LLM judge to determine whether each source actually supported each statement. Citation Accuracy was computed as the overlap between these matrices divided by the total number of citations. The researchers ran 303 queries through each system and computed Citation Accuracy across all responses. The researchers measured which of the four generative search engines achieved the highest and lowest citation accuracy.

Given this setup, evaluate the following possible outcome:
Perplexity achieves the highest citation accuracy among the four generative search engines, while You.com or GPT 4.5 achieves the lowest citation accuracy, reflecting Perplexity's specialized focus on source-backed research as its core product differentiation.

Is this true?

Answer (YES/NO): NO